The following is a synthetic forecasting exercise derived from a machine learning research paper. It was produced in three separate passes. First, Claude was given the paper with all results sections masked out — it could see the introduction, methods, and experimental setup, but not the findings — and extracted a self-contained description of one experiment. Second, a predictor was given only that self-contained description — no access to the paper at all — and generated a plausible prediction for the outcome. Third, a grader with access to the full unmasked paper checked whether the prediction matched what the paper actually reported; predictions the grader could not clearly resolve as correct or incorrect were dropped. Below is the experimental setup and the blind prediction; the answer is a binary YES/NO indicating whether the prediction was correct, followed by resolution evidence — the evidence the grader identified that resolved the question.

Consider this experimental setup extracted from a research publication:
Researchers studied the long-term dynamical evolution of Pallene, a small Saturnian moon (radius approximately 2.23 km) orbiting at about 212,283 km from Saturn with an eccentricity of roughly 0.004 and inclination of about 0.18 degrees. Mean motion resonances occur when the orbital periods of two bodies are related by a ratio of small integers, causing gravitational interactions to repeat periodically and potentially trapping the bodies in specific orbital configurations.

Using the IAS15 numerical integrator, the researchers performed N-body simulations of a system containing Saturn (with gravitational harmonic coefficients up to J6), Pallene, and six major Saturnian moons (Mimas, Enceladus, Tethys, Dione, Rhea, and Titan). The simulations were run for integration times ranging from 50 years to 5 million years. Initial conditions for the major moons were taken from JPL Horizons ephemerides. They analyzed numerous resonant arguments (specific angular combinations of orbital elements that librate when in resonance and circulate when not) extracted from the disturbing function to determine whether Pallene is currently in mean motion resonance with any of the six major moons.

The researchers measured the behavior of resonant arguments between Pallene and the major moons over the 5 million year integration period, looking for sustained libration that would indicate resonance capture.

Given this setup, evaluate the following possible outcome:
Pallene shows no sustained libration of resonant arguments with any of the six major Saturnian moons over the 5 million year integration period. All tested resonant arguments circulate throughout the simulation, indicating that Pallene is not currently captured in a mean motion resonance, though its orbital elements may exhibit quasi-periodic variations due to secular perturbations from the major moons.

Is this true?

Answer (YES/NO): NO